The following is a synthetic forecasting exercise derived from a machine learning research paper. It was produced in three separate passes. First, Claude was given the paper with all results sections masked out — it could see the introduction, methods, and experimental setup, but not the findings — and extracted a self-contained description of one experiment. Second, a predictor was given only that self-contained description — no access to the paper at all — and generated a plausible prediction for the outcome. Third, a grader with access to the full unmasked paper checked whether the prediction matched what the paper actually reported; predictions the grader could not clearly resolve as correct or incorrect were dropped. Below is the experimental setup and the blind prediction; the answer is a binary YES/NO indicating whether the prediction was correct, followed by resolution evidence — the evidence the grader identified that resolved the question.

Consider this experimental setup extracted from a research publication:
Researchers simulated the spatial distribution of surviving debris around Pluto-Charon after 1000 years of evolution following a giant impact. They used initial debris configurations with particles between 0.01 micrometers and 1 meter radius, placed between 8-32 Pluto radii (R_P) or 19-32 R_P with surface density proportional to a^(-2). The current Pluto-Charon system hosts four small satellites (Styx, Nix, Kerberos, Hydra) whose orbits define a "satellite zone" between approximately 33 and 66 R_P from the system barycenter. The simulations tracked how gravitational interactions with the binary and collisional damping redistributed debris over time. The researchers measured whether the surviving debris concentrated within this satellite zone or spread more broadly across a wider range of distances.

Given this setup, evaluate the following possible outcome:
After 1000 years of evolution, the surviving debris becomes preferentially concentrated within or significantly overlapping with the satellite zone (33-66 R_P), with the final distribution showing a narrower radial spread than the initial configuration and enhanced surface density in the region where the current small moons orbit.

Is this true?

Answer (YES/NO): NO